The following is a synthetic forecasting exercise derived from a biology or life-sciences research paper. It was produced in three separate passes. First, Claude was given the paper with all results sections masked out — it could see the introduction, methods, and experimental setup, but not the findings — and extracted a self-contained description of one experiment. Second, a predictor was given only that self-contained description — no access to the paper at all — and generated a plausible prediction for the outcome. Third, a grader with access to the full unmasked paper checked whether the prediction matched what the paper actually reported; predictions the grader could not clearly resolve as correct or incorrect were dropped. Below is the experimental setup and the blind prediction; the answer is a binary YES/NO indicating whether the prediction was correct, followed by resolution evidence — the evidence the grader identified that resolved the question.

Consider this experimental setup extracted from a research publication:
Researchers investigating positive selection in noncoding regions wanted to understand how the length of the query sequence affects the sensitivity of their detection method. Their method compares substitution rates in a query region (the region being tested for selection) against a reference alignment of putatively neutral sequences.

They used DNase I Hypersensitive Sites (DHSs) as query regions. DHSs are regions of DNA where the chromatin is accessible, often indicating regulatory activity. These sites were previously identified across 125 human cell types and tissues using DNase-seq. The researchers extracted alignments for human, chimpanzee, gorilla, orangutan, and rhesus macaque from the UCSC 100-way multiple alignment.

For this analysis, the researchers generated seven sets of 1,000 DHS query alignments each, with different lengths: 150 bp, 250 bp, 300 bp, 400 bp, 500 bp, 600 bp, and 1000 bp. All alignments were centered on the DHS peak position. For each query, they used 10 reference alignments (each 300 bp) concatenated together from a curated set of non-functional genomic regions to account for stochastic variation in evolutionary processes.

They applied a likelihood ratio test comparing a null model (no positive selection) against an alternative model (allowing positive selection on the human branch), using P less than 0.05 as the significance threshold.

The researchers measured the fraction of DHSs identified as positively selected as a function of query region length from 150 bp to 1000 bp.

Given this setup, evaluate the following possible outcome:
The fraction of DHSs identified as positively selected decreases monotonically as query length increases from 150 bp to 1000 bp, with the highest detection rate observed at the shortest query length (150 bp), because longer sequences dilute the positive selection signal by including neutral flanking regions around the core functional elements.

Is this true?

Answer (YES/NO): NO